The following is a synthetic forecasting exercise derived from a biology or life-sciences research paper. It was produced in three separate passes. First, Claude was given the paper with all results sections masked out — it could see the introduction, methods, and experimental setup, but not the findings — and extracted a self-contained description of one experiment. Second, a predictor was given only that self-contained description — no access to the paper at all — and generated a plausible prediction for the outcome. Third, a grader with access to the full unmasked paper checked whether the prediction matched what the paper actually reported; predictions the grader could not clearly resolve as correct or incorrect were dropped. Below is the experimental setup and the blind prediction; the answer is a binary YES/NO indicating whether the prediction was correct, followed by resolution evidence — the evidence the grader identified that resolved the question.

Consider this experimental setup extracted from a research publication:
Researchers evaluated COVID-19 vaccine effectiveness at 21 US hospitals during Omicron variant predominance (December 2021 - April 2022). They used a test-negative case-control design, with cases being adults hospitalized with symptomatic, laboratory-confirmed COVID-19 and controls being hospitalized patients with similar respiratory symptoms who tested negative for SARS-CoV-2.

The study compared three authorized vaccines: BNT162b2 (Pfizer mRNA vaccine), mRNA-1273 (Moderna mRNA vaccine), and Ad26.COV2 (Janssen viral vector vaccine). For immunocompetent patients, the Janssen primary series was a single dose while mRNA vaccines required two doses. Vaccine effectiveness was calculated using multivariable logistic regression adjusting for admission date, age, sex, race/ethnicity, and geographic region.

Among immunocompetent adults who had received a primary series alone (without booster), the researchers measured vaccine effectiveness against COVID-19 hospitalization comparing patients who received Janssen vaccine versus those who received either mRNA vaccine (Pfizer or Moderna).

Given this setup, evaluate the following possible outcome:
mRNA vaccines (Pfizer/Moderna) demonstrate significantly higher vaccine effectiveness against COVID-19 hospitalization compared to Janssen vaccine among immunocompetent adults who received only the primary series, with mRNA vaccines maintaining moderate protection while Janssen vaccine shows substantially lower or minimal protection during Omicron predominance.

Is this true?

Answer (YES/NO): NO